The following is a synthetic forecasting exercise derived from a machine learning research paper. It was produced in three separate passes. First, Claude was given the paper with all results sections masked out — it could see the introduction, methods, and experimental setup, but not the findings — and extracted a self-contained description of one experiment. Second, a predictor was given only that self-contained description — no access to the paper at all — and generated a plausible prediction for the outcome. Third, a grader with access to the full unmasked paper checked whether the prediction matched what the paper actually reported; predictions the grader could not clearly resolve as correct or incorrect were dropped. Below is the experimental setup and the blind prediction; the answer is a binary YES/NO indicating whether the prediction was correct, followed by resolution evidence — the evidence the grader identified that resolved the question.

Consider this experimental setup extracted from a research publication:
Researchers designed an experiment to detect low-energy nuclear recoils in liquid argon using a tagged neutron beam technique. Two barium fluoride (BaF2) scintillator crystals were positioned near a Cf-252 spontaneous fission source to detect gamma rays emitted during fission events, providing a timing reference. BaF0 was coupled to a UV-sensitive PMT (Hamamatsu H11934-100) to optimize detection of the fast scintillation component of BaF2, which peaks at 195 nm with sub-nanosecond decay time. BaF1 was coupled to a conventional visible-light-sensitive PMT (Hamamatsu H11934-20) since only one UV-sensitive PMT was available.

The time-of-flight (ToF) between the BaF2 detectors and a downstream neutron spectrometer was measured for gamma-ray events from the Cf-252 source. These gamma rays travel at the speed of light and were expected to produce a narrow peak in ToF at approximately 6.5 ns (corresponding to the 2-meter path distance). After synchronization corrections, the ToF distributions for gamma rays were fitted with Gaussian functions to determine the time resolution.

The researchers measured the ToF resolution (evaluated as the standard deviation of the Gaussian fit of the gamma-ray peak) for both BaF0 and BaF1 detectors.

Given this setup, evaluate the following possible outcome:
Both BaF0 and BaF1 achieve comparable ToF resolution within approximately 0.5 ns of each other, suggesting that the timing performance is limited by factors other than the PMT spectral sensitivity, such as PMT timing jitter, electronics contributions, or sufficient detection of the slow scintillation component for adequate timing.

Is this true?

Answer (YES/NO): NO